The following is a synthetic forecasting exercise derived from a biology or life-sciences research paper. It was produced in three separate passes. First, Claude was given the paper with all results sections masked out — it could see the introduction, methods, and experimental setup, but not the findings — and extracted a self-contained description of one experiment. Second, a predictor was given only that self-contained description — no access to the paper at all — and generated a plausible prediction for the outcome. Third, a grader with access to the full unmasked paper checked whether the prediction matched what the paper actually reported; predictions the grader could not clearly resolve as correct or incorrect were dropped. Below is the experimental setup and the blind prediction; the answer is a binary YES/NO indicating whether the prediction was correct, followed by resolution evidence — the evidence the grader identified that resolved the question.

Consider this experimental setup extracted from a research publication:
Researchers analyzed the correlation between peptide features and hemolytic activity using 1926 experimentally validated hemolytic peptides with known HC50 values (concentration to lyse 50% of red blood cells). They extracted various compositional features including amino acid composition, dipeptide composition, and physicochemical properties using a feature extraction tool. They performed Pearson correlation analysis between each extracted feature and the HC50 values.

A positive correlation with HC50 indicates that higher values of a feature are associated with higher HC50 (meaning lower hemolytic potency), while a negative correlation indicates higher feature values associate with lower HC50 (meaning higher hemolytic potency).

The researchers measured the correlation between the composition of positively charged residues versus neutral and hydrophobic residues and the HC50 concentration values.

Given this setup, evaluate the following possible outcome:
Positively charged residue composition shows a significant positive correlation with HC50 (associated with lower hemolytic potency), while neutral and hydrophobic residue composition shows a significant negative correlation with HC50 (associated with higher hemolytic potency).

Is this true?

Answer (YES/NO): YES